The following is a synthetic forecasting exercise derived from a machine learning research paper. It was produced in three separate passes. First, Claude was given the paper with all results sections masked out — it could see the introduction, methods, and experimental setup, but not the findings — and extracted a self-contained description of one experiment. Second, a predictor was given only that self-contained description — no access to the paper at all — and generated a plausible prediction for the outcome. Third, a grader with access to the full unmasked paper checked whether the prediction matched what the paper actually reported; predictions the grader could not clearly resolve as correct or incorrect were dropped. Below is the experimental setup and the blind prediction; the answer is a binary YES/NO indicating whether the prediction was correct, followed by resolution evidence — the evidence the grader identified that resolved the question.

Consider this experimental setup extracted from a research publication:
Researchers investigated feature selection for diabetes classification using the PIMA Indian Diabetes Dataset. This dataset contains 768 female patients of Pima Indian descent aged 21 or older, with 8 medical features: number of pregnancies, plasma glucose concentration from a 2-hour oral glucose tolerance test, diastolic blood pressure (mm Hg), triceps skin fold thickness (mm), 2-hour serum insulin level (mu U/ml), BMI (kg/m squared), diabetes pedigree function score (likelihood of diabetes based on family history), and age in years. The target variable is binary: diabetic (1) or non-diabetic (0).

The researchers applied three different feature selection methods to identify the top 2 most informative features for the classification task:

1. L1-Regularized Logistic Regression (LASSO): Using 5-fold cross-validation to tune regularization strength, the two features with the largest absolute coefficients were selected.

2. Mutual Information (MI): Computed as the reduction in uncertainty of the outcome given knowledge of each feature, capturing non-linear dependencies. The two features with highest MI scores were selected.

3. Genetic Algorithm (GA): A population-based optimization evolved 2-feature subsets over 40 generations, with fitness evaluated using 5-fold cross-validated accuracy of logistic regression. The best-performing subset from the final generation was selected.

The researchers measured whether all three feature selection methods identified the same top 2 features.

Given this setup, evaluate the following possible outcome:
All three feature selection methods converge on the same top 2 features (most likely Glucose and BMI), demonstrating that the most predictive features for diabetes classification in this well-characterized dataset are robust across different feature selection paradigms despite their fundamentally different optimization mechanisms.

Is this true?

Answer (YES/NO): YES